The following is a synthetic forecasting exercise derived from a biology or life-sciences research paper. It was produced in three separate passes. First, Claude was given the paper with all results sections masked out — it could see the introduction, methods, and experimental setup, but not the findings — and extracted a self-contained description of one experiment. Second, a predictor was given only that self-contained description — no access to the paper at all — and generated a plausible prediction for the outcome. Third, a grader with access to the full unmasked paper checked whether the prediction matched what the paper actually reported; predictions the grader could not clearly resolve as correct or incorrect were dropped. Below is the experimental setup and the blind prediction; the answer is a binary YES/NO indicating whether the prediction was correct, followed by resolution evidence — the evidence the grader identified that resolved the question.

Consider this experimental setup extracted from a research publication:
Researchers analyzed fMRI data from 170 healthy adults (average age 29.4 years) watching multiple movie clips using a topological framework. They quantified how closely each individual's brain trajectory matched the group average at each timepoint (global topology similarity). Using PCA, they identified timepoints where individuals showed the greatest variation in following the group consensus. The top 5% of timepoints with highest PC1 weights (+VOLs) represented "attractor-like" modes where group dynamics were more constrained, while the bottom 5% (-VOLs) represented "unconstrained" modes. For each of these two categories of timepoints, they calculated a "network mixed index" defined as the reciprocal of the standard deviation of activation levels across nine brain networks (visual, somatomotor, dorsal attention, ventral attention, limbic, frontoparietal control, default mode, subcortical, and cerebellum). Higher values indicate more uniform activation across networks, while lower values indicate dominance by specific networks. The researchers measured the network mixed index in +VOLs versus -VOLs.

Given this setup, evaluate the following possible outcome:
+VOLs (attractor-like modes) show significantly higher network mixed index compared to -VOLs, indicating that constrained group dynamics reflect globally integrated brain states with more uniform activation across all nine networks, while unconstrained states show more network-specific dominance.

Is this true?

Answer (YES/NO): NO